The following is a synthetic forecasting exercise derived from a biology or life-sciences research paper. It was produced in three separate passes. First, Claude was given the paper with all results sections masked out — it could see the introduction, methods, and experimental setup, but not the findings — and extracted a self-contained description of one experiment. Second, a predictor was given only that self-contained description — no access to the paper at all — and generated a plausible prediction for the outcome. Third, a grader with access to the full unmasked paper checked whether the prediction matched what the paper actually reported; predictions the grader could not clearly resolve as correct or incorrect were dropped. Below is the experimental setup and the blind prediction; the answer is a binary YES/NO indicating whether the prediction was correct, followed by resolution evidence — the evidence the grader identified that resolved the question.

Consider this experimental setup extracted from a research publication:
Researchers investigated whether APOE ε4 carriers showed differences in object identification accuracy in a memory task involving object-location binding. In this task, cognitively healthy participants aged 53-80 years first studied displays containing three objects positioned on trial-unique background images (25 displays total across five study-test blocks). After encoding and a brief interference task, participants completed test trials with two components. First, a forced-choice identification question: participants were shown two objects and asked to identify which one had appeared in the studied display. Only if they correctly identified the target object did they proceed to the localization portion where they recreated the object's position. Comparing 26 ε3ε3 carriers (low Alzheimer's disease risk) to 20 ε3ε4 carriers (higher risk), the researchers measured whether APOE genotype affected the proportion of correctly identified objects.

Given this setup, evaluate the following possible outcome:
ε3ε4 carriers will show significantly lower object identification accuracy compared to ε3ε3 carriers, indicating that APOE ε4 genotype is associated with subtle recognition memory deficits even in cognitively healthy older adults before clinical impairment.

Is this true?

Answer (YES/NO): NO